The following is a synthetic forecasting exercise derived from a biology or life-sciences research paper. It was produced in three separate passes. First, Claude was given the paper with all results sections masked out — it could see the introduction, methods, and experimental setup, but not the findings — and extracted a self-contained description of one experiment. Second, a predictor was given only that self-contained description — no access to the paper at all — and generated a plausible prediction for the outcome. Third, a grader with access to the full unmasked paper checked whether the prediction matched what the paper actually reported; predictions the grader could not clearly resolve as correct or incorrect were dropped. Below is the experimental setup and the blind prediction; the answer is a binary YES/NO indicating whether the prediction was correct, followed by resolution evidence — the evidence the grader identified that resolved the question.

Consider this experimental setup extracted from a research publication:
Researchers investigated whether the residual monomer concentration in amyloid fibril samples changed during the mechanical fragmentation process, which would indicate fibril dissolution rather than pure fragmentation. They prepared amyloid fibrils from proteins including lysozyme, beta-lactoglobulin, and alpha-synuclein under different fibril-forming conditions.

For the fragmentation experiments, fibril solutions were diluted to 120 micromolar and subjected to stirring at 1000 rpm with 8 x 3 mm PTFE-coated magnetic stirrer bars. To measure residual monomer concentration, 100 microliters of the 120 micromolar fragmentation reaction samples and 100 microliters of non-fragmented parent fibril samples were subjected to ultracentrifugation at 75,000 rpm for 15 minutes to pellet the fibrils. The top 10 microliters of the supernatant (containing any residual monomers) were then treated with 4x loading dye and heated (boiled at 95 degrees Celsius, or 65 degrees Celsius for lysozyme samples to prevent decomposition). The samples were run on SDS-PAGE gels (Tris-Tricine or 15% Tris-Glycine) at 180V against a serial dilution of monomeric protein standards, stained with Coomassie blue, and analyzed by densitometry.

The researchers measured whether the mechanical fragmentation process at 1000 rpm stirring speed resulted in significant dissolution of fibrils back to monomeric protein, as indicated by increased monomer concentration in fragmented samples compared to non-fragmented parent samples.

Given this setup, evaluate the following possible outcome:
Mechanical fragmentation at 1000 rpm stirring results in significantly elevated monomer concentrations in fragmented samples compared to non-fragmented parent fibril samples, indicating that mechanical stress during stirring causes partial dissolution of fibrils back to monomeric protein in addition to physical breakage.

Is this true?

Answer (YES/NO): NO